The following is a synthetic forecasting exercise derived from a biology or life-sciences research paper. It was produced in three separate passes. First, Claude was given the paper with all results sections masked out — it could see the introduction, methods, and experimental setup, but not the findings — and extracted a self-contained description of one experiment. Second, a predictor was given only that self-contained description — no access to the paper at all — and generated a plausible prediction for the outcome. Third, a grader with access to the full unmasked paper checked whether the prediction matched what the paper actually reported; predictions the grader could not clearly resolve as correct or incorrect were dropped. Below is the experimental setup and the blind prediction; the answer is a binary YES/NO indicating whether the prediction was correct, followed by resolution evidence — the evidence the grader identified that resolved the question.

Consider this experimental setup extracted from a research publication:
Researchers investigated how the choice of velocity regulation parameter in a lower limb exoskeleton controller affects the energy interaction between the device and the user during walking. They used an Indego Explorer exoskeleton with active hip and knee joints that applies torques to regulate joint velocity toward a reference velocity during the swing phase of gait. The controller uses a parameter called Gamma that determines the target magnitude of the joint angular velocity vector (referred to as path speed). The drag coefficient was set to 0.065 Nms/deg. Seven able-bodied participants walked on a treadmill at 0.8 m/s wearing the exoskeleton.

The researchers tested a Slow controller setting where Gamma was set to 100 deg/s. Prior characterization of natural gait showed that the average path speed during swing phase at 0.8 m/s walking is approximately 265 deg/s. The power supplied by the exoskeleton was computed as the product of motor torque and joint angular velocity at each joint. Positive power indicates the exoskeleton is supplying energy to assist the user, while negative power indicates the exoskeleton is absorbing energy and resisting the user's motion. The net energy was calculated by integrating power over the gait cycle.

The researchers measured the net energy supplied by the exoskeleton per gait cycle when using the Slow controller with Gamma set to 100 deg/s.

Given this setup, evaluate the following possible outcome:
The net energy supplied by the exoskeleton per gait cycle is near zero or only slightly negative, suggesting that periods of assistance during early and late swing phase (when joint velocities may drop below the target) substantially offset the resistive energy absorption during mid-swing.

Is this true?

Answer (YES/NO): NO